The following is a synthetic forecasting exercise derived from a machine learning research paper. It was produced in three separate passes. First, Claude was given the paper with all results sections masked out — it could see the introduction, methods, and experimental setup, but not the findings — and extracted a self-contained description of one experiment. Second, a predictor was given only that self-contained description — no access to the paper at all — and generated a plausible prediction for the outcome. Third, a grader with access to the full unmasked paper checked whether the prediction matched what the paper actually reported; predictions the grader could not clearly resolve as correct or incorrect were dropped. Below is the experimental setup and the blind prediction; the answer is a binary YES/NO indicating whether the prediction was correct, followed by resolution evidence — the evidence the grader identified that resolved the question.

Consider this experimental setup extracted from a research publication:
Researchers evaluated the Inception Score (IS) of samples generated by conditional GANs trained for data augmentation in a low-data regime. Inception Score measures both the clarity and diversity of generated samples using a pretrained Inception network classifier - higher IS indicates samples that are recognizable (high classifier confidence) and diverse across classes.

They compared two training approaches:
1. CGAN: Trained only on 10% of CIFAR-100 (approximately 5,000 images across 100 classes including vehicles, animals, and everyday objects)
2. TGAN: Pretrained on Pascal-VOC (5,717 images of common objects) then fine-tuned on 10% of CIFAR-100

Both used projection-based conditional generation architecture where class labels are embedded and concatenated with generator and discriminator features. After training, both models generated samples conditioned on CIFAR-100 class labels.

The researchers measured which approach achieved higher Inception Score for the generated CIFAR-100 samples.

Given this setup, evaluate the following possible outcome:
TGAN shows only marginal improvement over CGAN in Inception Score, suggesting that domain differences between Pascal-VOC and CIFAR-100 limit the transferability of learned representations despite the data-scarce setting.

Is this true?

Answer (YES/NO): NO